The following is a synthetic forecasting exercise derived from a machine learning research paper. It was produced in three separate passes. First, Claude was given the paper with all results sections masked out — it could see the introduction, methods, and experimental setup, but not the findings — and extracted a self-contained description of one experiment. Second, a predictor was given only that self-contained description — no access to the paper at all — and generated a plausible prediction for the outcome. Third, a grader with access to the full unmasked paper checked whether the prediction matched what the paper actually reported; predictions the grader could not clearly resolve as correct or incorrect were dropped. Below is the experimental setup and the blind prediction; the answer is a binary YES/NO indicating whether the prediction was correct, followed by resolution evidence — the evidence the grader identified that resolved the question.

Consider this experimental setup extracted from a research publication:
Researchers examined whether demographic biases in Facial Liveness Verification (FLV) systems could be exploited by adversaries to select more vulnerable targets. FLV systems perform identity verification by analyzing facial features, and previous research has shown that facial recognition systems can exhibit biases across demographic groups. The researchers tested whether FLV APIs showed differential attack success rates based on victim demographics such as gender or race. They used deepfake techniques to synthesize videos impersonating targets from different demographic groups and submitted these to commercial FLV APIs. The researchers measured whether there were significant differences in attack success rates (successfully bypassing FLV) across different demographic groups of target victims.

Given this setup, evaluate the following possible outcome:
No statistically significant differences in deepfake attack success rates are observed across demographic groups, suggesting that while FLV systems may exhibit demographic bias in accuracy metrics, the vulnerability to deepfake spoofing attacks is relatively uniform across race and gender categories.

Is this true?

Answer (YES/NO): NO